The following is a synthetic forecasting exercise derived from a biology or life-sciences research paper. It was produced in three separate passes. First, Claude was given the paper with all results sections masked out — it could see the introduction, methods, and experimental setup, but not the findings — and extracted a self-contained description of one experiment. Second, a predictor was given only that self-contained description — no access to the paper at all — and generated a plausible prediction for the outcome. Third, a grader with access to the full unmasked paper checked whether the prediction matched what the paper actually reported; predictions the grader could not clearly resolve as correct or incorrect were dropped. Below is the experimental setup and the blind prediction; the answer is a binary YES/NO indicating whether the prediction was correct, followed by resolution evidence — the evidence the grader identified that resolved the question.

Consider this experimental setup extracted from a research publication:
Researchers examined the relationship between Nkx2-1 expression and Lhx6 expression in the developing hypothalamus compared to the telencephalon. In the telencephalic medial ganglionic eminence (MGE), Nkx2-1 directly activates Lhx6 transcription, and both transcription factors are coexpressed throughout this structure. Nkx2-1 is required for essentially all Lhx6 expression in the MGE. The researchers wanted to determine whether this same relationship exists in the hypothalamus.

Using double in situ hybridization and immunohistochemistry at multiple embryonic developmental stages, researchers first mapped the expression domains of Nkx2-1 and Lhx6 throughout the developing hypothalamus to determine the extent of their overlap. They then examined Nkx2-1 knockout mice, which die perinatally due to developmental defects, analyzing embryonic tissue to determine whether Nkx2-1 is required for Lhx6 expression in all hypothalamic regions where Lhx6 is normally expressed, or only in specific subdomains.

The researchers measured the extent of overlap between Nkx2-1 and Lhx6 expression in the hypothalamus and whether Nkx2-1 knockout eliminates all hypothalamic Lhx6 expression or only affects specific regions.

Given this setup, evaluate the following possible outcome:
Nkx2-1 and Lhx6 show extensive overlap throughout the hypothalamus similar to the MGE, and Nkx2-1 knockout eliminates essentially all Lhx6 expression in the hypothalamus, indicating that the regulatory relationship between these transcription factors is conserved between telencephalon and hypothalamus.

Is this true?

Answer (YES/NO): NO